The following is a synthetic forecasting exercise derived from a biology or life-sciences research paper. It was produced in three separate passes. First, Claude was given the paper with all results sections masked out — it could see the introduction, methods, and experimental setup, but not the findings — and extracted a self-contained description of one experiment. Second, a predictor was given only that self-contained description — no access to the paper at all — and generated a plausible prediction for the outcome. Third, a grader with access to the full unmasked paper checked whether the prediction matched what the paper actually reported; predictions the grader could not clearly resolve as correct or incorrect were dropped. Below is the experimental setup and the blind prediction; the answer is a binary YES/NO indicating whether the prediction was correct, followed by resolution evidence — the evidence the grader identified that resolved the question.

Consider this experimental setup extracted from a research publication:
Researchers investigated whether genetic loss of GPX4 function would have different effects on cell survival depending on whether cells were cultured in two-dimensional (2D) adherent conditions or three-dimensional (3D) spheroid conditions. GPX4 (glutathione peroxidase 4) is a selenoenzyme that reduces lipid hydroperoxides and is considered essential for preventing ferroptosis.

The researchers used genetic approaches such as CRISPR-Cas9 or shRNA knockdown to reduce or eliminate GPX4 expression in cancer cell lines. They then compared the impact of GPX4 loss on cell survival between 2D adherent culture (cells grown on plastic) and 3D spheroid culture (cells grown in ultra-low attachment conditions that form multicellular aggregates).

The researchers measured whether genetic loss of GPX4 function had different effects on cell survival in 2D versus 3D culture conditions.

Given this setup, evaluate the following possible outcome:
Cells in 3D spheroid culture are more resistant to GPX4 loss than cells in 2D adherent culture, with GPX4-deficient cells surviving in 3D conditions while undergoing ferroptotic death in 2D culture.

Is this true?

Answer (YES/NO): YES